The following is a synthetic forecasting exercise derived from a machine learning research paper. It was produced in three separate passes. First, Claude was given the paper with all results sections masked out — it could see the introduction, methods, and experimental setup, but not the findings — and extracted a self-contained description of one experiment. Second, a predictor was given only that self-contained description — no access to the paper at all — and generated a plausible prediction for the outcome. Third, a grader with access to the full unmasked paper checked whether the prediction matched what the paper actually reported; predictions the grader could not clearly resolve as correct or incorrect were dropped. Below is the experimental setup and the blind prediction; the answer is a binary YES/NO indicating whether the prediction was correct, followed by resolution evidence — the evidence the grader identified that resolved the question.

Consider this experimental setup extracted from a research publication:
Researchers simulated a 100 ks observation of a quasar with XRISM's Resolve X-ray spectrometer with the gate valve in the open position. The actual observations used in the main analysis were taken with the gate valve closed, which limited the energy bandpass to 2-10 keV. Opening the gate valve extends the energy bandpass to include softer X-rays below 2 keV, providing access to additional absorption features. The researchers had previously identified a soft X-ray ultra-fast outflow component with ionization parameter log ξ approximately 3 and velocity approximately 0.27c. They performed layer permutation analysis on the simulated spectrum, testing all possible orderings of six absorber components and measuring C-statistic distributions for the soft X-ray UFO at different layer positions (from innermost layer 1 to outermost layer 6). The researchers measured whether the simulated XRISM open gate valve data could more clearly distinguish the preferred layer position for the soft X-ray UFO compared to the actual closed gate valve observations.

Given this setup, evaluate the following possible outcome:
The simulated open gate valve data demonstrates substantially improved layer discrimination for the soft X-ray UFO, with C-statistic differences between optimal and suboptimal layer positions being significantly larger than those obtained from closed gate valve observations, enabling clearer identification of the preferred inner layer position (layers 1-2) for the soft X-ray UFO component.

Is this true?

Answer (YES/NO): NO